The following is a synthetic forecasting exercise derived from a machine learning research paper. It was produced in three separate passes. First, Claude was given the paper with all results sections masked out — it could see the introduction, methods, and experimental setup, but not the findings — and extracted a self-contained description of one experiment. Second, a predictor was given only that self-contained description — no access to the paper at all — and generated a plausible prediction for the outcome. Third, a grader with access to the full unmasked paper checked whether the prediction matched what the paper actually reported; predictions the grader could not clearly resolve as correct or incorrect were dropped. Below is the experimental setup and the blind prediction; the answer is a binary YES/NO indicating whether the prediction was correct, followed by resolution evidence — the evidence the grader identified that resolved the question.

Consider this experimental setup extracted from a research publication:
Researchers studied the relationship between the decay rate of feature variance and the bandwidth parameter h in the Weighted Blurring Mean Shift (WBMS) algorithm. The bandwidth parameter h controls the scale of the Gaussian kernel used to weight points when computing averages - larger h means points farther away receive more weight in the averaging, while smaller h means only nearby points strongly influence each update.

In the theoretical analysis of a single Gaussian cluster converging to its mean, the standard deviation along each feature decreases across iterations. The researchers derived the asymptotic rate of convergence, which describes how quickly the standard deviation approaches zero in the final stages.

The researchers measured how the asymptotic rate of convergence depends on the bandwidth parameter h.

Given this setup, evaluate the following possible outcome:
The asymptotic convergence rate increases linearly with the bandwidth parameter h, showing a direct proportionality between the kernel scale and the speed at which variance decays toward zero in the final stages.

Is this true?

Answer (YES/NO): NO